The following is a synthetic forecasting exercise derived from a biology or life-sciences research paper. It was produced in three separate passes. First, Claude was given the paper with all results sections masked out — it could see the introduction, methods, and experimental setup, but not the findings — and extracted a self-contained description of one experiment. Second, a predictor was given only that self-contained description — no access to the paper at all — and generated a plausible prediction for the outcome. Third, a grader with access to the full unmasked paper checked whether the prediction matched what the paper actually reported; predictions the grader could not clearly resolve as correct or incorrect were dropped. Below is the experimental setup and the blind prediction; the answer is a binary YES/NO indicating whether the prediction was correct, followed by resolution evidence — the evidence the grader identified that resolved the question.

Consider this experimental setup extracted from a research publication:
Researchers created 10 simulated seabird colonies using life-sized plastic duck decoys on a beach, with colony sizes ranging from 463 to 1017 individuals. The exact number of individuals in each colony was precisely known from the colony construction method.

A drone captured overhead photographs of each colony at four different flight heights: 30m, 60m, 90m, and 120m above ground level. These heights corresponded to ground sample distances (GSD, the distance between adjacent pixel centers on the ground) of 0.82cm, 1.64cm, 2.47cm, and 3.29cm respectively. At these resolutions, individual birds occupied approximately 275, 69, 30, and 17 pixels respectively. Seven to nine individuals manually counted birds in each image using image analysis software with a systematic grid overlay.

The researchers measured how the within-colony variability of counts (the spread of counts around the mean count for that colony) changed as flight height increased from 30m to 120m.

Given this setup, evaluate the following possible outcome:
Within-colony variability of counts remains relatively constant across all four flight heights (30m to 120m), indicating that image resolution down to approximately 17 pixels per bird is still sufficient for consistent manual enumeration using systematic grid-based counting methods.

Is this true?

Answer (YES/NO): NO